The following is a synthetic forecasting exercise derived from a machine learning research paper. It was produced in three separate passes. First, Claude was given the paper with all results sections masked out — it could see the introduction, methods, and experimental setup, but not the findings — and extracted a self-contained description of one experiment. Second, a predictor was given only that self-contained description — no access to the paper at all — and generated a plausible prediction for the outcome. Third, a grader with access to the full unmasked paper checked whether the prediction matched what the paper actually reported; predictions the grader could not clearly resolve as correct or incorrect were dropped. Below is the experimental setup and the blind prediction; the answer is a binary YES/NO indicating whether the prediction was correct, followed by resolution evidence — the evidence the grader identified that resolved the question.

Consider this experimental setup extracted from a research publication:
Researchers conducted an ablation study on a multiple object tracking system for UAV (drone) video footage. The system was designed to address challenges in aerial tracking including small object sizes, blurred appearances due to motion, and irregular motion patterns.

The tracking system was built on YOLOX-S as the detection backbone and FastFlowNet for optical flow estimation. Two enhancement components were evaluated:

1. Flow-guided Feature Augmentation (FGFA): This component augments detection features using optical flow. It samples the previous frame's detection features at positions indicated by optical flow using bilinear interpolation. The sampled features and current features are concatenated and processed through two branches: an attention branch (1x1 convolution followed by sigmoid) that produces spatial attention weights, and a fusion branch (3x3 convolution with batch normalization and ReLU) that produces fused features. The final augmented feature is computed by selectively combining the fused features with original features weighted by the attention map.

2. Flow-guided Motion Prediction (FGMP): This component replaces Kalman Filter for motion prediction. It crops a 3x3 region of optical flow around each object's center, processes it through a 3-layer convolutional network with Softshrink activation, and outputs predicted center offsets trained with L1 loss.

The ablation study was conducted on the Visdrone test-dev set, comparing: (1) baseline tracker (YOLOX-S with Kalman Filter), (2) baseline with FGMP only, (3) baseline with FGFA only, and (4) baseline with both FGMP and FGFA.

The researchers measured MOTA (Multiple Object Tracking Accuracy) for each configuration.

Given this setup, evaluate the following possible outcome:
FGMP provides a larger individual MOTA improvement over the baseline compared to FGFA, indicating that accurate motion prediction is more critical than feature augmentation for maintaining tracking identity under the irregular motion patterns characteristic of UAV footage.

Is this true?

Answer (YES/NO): NO